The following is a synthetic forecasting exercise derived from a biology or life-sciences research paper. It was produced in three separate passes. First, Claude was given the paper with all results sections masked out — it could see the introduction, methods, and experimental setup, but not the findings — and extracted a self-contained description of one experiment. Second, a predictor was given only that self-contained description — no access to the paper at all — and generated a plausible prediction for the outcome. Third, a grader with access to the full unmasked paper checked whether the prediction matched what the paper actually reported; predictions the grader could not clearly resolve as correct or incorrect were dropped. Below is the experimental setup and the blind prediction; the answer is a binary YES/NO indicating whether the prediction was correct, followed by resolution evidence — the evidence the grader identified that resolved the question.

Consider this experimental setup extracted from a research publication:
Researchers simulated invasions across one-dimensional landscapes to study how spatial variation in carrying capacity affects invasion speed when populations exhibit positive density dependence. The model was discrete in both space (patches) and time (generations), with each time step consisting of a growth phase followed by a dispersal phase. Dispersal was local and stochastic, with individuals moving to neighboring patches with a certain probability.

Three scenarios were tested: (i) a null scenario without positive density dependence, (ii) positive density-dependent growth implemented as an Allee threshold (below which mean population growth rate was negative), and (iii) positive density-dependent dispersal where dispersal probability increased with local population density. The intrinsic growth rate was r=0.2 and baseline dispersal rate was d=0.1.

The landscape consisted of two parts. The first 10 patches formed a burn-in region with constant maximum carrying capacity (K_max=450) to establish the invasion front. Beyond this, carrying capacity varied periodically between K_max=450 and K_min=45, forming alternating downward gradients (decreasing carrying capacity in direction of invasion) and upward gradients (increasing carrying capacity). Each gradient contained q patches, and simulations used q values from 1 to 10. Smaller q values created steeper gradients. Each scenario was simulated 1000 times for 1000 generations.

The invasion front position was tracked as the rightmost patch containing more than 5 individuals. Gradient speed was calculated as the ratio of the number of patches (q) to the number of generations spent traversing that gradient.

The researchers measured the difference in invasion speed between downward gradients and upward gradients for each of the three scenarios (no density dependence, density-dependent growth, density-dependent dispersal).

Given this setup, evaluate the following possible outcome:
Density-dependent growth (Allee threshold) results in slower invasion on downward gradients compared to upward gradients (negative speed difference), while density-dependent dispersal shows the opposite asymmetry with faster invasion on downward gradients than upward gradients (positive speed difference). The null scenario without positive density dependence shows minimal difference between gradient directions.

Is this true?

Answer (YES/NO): NO